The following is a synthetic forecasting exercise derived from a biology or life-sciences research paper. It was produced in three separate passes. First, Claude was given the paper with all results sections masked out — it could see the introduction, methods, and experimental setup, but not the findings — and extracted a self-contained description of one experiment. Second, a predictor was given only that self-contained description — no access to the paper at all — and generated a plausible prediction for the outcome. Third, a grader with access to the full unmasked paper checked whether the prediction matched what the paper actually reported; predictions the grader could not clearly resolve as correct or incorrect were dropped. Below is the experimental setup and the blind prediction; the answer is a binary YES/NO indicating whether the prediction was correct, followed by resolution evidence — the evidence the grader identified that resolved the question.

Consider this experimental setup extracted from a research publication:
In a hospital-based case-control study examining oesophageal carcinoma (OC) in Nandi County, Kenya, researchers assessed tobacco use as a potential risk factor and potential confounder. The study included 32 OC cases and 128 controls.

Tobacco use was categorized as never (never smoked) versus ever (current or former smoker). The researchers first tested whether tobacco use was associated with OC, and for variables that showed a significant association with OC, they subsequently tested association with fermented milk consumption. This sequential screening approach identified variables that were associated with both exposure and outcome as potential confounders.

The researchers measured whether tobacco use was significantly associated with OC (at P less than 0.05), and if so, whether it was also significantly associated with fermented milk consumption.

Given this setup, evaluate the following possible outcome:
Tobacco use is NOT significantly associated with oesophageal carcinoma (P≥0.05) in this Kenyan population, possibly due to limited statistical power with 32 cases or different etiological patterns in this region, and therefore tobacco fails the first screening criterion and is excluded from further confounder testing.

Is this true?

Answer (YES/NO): NO